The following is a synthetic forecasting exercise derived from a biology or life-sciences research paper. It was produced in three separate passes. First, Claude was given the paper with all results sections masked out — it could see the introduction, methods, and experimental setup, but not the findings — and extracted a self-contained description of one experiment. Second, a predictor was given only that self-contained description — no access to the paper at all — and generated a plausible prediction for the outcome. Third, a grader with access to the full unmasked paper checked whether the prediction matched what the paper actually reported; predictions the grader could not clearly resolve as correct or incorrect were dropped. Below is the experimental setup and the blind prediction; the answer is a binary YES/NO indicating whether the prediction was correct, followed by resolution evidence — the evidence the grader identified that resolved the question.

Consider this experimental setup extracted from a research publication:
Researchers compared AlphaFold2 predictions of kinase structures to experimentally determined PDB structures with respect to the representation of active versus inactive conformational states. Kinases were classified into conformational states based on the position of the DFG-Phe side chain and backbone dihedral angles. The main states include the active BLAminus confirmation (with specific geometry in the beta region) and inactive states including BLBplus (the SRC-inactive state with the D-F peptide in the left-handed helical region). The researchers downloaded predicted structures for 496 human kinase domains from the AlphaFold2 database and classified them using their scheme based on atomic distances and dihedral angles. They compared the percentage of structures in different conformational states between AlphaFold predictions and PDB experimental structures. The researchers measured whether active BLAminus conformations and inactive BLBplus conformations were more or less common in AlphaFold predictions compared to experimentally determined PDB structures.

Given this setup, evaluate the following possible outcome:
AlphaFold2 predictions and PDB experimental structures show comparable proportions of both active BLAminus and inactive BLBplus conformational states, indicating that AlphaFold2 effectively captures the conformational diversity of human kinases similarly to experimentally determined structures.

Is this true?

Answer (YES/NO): NO